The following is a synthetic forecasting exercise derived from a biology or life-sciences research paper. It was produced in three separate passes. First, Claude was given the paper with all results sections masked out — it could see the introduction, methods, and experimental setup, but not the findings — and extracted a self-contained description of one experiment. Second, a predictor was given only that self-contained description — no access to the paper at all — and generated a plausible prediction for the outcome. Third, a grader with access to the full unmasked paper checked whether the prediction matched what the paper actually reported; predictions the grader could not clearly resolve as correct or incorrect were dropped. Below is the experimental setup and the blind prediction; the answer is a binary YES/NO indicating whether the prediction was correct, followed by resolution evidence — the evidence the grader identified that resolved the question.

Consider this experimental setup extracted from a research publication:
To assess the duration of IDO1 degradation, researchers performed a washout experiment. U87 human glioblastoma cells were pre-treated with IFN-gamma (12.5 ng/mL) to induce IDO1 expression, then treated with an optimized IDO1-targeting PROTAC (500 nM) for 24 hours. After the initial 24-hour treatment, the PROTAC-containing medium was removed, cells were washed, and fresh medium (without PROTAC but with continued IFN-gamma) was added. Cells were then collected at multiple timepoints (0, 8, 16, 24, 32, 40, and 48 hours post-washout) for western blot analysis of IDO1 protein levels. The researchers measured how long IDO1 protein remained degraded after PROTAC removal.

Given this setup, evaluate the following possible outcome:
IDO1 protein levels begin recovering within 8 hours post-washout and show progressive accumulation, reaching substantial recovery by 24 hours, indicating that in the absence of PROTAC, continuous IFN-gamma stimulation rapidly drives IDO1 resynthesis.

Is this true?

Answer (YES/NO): NO